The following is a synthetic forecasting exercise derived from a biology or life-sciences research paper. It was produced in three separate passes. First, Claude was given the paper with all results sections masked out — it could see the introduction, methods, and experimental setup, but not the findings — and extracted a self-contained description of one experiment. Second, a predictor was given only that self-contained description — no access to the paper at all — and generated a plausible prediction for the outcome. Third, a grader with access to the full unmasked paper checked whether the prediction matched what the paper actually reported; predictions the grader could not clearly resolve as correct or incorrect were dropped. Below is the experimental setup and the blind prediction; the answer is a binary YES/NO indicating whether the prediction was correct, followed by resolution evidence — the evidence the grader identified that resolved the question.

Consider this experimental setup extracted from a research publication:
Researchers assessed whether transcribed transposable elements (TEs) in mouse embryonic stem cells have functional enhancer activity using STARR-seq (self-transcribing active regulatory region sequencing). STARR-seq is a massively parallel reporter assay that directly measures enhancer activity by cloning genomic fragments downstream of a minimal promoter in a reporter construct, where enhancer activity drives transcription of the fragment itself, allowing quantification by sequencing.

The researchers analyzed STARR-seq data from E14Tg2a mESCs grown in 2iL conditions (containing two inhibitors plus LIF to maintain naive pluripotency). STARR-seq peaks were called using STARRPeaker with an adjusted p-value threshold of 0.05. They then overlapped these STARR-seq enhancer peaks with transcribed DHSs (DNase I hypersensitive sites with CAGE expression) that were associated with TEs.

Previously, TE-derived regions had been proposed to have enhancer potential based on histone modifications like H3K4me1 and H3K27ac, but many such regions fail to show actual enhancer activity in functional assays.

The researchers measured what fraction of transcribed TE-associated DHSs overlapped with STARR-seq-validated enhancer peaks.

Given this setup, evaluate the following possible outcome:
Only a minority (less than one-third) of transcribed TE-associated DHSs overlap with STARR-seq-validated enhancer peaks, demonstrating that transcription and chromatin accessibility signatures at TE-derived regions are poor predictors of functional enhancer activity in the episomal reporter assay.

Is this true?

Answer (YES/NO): NO